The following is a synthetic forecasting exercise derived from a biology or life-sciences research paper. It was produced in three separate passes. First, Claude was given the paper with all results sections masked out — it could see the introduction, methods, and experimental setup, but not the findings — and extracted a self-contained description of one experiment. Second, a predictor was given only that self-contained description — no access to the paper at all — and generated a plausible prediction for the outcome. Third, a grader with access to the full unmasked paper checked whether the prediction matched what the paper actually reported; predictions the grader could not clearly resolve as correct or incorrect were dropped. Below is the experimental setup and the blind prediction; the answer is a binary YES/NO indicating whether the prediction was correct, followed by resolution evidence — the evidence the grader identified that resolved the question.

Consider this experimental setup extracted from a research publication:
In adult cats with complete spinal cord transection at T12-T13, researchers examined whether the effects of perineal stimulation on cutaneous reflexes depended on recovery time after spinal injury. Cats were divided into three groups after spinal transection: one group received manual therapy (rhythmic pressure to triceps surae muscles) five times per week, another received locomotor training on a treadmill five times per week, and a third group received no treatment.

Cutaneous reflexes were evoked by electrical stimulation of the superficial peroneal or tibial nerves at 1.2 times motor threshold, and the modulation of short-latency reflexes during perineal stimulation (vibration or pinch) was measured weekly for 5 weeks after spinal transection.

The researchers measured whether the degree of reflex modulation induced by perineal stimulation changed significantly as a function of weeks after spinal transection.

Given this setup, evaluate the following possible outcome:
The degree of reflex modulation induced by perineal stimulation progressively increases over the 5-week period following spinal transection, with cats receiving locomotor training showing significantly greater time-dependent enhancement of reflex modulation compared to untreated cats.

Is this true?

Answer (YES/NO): NO